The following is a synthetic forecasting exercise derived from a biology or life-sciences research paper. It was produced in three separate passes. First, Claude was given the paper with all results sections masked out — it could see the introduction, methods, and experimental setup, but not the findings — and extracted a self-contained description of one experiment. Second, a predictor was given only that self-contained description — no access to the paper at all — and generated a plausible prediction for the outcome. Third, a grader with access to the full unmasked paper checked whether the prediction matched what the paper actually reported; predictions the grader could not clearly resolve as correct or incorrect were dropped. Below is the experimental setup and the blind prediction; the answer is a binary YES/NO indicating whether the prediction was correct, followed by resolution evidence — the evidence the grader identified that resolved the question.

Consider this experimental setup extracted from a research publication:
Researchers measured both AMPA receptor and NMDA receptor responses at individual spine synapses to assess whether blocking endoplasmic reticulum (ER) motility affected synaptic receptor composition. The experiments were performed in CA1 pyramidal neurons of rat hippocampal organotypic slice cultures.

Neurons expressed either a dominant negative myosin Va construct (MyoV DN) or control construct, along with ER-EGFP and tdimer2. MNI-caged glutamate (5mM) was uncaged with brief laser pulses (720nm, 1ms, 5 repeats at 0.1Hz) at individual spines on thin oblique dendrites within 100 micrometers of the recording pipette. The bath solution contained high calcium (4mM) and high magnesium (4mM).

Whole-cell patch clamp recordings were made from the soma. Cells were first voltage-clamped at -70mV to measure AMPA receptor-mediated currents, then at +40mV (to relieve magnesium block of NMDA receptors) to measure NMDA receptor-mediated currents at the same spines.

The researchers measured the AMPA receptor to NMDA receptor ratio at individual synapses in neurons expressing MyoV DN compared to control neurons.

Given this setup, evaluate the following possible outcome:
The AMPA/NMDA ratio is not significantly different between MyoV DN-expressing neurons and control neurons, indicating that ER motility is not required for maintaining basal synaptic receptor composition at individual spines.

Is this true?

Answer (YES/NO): NO